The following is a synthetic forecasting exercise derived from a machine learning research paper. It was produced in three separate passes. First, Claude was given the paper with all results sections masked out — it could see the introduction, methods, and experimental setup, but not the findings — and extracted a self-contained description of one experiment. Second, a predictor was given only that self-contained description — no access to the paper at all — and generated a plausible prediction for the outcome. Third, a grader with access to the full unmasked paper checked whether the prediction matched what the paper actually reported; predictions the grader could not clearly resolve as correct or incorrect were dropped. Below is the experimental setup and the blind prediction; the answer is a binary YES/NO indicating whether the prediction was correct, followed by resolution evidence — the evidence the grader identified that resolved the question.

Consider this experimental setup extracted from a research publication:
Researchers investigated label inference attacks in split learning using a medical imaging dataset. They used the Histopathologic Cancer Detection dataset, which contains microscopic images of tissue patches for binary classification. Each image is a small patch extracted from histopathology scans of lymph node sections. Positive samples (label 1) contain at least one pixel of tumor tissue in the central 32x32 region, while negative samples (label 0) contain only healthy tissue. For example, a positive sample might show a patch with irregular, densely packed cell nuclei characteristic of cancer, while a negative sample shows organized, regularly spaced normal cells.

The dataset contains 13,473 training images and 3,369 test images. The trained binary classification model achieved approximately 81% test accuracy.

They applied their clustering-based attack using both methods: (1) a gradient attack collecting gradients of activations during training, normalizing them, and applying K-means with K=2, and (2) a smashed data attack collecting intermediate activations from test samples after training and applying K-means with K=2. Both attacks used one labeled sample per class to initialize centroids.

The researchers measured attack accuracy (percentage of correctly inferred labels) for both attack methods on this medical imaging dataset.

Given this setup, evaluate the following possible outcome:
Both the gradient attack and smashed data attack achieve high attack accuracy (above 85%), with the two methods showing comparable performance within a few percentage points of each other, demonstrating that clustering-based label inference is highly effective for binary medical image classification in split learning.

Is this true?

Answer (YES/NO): NO